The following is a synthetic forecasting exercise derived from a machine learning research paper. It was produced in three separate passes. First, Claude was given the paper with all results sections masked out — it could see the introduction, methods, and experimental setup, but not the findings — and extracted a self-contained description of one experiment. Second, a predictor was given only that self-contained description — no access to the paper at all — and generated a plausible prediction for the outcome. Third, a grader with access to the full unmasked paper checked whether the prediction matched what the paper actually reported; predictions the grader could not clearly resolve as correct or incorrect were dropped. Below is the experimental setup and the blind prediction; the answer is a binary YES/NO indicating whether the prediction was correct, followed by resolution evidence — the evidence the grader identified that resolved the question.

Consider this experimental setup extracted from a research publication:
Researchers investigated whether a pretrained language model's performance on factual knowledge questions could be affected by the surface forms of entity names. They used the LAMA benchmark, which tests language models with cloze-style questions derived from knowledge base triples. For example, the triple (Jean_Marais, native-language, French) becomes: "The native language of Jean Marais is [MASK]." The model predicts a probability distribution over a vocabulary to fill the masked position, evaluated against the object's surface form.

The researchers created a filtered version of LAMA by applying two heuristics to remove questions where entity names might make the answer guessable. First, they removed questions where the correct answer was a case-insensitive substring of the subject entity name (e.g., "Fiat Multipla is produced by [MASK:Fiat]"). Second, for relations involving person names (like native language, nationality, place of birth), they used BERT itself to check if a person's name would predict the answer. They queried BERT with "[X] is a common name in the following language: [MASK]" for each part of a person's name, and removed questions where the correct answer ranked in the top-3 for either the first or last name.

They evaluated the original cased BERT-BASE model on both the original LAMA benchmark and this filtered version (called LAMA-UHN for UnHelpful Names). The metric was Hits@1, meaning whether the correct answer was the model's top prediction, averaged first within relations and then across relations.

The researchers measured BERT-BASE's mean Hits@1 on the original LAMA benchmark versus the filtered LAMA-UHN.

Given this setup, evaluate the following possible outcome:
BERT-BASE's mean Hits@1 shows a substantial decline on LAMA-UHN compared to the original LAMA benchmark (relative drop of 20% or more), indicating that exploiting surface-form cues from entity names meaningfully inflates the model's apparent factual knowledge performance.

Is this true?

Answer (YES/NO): YES